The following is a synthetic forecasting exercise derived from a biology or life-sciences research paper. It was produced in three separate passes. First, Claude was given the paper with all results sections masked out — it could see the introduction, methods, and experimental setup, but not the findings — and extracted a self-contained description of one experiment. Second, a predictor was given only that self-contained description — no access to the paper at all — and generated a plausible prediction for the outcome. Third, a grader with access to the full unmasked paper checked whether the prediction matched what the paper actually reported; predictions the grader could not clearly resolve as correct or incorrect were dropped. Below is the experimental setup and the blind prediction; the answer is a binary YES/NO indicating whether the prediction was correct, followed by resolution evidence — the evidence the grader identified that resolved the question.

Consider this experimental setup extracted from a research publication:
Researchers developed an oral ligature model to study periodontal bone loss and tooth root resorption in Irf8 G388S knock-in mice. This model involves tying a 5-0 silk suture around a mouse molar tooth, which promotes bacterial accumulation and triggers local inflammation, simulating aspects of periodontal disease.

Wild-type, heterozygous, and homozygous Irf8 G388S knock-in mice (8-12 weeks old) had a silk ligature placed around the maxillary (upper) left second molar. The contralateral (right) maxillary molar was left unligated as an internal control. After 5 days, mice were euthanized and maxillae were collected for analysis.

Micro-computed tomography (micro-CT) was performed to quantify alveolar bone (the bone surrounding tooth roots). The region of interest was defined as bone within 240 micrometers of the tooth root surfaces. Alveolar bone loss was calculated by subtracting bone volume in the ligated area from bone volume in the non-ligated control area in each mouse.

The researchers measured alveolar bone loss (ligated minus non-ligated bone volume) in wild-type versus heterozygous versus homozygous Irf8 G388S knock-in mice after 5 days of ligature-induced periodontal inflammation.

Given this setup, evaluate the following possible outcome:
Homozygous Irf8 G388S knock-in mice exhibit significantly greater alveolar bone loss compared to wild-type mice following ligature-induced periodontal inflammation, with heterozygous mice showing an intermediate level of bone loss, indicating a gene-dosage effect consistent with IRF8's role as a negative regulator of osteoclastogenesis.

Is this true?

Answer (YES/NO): NO